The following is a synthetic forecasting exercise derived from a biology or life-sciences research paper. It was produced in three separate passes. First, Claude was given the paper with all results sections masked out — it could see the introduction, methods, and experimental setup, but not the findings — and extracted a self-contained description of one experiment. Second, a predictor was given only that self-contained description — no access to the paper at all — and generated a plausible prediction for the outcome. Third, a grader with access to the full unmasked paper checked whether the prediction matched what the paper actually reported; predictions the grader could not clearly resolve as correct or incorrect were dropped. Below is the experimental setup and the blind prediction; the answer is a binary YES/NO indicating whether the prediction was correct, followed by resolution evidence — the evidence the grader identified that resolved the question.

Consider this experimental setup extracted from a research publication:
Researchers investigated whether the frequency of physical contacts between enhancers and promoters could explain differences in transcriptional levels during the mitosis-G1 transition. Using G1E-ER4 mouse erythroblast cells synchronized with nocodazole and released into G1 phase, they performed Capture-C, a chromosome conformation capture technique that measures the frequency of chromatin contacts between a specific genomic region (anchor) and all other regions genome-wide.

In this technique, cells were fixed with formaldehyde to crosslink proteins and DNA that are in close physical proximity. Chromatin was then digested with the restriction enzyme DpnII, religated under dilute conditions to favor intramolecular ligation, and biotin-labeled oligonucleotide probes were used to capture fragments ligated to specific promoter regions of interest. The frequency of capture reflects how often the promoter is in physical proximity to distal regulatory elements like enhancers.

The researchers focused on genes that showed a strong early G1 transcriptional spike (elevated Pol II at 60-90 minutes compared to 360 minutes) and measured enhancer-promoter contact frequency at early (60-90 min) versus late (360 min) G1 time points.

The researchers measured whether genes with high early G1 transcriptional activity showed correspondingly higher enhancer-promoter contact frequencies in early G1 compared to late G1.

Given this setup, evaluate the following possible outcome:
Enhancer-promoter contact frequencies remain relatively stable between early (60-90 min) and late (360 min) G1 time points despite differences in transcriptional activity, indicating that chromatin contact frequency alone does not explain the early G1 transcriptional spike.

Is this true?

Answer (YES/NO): YES